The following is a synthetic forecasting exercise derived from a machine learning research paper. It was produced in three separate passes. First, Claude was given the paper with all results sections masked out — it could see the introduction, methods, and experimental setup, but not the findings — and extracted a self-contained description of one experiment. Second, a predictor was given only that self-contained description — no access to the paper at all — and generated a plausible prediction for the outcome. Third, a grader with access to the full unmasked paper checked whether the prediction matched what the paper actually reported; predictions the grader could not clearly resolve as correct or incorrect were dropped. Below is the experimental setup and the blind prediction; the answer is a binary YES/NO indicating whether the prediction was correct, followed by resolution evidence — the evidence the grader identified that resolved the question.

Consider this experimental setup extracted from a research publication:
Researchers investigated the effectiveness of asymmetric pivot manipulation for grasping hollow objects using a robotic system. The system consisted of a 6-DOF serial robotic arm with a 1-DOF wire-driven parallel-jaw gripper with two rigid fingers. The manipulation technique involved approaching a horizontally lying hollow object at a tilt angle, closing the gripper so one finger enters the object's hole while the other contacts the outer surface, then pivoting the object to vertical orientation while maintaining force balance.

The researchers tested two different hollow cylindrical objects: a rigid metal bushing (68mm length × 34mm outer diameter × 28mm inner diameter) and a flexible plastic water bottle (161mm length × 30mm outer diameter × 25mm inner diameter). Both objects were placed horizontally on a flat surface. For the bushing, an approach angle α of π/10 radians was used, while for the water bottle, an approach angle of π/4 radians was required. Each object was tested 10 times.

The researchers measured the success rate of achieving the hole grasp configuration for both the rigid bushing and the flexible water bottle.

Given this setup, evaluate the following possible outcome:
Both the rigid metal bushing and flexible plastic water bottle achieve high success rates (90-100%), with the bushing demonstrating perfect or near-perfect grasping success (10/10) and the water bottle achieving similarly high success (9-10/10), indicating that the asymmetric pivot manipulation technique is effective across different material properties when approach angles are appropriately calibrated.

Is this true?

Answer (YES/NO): NO